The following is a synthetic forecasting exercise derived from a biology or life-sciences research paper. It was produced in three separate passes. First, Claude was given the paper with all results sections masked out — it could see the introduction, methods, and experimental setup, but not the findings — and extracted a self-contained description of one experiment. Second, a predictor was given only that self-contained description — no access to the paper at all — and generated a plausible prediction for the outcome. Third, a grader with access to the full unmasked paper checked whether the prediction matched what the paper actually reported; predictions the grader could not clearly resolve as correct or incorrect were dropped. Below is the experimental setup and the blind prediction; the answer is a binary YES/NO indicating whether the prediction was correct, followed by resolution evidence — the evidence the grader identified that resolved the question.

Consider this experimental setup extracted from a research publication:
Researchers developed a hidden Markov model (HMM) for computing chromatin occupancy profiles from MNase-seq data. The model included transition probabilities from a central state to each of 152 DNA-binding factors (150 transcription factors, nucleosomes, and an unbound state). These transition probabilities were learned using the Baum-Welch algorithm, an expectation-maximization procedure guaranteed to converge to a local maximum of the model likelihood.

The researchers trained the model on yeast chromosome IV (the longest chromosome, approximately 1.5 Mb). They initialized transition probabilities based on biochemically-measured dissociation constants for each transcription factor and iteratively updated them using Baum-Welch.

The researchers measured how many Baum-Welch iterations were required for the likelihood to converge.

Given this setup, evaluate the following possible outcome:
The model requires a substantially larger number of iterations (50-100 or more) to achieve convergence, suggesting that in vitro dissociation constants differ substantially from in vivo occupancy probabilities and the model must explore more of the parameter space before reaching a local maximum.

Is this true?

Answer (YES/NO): NO